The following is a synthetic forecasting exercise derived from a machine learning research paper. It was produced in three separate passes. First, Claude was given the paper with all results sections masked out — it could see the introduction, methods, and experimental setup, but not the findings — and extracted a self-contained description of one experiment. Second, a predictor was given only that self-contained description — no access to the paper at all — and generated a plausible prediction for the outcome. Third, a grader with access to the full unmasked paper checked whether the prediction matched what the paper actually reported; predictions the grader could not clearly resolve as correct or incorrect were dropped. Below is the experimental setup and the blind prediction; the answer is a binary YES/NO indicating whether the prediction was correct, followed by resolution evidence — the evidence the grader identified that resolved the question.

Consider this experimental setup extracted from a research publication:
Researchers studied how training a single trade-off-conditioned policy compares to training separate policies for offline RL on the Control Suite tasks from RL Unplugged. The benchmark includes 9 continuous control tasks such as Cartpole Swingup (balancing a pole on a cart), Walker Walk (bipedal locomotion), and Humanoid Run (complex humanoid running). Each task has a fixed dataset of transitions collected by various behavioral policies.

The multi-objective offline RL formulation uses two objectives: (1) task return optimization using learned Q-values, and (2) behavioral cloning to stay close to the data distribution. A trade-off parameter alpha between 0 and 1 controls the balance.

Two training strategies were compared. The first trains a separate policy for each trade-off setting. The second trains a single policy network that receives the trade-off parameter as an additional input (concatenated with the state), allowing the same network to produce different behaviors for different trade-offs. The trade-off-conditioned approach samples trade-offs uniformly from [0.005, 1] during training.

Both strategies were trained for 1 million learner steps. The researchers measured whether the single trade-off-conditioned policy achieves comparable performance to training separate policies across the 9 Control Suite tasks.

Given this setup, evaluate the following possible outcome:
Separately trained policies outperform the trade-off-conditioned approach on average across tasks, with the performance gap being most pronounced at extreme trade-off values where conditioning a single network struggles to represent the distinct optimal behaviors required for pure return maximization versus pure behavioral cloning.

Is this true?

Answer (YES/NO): NO